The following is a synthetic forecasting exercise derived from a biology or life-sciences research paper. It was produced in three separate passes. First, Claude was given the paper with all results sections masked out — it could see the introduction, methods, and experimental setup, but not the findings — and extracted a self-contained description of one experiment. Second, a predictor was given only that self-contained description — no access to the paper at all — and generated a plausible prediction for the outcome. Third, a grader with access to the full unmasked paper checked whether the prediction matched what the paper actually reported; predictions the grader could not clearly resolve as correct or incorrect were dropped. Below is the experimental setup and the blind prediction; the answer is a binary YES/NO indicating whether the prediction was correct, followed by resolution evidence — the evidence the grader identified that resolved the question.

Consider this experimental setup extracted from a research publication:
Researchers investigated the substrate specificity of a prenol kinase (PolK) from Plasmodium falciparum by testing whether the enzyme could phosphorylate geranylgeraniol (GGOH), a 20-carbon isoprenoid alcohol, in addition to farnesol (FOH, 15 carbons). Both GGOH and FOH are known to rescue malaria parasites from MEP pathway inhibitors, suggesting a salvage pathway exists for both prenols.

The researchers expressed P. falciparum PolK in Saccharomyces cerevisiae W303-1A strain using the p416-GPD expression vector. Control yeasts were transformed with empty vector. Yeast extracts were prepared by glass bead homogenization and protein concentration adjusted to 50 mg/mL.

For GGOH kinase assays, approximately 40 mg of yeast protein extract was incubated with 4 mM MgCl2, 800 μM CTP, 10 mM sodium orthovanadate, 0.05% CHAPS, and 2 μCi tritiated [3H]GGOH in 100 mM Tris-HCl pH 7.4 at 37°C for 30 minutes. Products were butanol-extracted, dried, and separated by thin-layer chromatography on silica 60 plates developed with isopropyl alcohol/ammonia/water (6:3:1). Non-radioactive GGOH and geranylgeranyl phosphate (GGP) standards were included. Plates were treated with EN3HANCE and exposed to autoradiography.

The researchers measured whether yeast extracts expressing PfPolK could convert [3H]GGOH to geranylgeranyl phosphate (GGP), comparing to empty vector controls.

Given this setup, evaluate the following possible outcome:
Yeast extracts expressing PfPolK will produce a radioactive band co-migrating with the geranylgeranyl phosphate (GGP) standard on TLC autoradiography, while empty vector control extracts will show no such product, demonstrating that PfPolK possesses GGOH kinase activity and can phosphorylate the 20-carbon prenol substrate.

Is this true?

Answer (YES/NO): YES